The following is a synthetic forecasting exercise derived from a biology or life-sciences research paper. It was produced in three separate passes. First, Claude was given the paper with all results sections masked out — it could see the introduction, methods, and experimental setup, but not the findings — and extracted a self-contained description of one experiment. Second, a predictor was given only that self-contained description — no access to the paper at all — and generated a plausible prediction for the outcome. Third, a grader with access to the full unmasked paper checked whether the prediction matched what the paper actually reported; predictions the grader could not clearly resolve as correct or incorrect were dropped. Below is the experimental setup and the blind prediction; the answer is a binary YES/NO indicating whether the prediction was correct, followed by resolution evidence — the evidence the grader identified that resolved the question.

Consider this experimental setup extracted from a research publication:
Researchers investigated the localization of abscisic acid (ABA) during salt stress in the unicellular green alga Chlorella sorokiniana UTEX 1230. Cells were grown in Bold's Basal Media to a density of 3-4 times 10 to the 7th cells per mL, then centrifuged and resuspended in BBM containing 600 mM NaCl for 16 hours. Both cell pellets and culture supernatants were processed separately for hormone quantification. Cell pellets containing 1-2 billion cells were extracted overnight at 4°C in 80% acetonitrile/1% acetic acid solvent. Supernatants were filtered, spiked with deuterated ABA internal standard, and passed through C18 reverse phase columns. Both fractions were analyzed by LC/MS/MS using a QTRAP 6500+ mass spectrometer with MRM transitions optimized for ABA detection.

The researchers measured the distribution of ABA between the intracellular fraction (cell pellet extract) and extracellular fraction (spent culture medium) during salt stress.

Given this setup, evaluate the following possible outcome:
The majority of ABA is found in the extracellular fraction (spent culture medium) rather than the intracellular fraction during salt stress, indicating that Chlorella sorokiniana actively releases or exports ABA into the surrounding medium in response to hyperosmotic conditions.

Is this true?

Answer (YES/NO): YES